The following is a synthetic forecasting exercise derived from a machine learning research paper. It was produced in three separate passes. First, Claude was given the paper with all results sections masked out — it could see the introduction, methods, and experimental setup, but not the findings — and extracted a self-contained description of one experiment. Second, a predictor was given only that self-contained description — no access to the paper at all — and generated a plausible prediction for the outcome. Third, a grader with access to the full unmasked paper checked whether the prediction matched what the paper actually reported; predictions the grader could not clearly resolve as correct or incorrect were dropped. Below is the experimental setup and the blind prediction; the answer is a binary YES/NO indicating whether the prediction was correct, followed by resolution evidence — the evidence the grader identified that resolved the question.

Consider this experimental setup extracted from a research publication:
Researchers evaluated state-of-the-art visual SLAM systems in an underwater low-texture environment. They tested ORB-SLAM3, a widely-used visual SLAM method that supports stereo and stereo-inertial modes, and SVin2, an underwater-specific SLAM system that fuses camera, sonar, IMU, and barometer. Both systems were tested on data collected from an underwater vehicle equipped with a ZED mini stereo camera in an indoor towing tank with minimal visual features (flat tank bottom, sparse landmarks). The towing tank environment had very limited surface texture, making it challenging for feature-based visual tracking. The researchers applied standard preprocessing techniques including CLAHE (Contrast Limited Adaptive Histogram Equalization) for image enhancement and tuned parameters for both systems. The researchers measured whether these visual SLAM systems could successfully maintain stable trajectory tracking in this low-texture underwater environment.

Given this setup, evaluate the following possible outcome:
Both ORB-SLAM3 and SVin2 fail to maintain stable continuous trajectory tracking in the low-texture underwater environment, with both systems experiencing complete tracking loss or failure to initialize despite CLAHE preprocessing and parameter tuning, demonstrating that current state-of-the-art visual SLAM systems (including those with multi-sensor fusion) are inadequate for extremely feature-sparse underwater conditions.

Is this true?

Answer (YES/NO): YES